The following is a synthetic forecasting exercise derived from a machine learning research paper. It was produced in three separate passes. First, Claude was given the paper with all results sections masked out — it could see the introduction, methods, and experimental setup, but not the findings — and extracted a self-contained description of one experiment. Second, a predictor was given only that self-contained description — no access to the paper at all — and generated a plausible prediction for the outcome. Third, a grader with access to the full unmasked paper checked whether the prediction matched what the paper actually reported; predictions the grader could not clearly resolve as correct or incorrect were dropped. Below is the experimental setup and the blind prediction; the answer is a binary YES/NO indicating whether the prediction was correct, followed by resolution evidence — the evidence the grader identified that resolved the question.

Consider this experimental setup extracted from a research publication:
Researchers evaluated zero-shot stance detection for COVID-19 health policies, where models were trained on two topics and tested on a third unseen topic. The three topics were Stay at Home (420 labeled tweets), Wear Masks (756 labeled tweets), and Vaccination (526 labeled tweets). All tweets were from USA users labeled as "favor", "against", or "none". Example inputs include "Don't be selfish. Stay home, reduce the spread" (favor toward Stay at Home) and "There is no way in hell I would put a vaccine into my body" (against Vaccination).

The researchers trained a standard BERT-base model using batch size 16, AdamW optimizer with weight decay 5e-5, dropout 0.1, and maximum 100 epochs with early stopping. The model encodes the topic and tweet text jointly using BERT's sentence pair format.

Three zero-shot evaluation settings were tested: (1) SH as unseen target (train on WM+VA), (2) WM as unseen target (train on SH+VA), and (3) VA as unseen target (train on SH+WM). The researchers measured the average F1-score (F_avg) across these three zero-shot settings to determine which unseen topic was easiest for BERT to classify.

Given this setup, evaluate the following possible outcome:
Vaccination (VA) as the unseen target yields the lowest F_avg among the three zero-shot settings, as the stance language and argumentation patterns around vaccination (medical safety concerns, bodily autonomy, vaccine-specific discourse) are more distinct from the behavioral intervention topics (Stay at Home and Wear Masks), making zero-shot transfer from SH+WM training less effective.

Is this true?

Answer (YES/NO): NO